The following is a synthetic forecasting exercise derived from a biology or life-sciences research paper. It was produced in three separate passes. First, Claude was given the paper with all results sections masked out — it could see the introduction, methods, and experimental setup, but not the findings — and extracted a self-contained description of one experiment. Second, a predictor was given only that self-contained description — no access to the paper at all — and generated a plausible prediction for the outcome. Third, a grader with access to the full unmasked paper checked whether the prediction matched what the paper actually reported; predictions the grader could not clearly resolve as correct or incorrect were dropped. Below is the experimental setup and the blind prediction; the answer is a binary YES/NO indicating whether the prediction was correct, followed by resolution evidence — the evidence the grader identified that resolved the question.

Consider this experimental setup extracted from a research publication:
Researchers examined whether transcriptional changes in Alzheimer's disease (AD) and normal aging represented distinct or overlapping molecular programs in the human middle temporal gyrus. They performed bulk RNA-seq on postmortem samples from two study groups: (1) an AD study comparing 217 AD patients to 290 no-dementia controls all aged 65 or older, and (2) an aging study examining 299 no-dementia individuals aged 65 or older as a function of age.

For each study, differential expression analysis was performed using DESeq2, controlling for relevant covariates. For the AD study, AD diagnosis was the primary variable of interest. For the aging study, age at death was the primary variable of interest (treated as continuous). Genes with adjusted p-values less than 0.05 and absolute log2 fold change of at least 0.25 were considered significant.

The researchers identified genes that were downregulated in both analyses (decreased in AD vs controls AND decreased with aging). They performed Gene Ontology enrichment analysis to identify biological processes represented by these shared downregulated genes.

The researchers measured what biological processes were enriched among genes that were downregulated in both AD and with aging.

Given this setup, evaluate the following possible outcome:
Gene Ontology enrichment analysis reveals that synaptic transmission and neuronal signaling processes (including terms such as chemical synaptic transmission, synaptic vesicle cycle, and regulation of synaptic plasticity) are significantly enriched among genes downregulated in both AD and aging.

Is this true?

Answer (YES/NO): YES